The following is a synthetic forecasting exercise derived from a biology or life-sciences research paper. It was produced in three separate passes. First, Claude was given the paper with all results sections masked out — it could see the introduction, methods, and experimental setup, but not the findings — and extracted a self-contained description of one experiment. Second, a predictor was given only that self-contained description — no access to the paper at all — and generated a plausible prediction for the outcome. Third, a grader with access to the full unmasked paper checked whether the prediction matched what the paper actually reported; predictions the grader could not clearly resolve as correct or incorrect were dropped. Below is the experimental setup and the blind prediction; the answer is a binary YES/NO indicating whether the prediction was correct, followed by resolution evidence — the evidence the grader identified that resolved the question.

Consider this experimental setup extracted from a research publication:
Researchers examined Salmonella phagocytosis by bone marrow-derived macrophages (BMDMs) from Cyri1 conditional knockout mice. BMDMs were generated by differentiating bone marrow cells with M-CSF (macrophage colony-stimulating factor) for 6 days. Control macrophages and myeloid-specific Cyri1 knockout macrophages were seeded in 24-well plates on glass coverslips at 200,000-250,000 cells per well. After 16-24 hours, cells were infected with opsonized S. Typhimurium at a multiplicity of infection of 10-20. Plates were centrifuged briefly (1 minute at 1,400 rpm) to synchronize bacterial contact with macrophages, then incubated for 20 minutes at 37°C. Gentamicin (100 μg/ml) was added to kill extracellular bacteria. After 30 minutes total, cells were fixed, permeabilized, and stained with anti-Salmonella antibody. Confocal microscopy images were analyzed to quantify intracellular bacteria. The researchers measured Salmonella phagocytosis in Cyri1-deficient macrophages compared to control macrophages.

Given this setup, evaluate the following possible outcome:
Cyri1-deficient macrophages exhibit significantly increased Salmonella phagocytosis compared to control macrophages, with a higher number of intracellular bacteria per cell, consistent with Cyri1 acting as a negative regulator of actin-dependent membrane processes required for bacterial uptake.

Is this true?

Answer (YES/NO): YES